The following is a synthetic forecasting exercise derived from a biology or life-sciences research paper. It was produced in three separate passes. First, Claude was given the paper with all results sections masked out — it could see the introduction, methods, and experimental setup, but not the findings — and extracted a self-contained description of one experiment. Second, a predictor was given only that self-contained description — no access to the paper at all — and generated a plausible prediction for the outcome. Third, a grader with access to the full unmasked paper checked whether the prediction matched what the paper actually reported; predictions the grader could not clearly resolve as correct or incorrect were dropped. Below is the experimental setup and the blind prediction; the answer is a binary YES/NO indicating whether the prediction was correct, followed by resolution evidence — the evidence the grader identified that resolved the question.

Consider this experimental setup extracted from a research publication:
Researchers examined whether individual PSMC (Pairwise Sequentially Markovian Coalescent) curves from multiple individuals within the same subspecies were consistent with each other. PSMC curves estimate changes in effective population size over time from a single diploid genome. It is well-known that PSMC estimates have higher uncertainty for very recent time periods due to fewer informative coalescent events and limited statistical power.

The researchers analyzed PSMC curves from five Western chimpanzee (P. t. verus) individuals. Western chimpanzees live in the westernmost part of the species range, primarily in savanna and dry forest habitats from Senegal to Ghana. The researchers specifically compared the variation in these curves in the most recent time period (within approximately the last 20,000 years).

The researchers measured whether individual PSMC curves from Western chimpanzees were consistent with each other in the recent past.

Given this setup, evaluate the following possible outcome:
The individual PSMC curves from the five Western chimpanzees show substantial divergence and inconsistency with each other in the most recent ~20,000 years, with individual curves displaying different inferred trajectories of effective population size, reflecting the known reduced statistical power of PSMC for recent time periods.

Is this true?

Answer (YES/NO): YES